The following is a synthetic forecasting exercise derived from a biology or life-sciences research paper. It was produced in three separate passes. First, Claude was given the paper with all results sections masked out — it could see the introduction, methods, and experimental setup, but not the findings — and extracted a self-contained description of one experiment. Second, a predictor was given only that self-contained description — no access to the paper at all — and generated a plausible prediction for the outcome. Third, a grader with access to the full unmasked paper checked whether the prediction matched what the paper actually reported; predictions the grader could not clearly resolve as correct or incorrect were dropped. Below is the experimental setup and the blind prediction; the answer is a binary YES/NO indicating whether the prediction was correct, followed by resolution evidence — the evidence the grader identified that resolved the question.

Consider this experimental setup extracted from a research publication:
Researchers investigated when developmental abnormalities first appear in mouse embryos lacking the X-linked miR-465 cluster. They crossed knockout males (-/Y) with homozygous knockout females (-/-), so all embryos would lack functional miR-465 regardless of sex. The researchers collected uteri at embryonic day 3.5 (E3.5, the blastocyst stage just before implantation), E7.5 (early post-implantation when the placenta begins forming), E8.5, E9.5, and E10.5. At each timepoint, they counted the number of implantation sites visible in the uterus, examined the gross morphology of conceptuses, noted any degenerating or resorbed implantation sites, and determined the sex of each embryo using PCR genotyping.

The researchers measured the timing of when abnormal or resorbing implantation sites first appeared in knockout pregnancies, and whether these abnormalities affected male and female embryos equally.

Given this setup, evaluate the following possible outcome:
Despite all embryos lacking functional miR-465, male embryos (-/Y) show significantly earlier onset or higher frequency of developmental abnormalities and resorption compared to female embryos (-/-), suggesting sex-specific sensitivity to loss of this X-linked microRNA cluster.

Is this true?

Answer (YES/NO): NO